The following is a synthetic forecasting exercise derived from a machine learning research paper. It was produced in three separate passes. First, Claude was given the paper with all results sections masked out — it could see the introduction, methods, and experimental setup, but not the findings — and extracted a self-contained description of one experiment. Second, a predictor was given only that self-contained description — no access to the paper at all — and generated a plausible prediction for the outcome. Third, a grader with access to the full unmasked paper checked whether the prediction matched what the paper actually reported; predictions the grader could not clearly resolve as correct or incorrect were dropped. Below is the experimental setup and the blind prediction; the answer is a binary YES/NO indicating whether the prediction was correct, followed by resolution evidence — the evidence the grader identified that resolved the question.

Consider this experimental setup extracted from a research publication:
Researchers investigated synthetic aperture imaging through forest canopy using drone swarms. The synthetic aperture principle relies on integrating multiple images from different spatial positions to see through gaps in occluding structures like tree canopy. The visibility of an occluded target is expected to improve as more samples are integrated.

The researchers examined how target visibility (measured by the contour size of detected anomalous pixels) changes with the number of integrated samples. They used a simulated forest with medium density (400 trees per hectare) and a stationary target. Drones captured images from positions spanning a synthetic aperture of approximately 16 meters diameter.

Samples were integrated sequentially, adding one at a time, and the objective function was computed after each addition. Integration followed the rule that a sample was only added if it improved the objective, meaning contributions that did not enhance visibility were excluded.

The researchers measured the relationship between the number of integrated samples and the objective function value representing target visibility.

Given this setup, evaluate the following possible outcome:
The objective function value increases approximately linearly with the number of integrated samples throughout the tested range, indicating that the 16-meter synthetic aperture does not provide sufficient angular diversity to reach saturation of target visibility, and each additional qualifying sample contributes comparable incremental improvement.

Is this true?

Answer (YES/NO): NO